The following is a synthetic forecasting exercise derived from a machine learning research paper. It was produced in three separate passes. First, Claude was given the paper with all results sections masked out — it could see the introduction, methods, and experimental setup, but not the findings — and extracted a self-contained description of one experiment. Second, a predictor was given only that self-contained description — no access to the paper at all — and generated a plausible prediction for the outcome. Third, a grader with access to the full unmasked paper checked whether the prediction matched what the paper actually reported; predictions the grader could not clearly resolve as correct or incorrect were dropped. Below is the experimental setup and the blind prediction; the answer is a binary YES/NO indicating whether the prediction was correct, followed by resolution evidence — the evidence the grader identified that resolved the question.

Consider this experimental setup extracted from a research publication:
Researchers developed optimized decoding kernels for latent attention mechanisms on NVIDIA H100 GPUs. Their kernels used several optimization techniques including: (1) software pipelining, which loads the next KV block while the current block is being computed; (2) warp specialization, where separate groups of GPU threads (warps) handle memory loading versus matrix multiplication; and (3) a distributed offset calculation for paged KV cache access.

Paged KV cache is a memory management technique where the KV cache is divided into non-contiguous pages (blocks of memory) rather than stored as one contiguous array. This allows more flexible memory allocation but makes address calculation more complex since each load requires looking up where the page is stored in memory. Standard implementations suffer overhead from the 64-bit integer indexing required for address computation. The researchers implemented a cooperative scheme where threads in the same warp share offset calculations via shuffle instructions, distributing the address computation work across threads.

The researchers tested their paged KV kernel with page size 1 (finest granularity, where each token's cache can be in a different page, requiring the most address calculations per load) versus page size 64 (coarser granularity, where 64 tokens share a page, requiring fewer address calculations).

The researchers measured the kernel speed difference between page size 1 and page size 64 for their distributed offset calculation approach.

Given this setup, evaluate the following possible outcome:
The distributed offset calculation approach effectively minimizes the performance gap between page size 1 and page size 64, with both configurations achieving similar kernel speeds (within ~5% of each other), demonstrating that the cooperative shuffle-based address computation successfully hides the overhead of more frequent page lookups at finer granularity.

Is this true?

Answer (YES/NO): YES